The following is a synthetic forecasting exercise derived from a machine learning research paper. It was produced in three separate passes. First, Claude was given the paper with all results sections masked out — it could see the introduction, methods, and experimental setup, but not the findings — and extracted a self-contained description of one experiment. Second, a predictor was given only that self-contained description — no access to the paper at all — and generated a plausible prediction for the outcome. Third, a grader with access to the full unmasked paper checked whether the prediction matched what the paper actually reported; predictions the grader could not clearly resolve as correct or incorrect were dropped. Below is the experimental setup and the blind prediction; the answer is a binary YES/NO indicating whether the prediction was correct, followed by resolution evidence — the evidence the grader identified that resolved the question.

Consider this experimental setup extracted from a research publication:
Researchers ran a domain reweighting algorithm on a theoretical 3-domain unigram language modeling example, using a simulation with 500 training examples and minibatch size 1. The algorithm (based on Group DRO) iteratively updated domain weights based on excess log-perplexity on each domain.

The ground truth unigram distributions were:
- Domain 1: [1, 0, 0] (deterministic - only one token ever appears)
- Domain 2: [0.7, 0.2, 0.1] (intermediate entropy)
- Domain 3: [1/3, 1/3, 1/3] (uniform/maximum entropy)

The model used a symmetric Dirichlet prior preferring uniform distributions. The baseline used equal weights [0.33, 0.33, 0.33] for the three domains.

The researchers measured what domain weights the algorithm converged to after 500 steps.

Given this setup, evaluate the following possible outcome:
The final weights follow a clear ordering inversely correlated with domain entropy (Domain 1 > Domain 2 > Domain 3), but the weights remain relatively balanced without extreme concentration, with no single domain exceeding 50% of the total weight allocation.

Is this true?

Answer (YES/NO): NO